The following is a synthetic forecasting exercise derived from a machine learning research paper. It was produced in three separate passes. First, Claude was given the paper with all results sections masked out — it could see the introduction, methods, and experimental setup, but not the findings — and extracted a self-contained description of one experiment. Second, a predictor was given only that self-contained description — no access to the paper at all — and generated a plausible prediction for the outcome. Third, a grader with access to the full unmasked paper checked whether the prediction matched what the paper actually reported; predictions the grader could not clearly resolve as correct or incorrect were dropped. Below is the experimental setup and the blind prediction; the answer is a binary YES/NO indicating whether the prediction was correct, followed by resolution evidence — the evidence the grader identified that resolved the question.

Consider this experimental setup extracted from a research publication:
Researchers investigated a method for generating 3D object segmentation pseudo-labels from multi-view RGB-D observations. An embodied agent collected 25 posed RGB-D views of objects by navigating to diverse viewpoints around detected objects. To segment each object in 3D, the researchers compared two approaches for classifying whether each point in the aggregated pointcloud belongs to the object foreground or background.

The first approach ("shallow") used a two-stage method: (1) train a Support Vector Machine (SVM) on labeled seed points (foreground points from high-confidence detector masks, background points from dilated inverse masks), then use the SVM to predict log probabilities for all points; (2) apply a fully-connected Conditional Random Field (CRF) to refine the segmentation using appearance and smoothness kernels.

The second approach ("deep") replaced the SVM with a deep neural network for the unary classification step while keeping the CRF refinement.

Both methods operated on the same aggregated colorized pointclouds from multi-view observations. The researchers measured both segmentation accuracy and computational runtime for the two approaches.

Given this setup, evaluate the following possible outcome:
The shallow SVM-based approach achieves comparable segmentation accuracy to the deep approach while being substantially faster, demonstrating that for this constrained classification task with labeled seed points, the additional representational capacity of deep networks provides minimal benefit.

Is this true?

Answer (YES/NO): NO